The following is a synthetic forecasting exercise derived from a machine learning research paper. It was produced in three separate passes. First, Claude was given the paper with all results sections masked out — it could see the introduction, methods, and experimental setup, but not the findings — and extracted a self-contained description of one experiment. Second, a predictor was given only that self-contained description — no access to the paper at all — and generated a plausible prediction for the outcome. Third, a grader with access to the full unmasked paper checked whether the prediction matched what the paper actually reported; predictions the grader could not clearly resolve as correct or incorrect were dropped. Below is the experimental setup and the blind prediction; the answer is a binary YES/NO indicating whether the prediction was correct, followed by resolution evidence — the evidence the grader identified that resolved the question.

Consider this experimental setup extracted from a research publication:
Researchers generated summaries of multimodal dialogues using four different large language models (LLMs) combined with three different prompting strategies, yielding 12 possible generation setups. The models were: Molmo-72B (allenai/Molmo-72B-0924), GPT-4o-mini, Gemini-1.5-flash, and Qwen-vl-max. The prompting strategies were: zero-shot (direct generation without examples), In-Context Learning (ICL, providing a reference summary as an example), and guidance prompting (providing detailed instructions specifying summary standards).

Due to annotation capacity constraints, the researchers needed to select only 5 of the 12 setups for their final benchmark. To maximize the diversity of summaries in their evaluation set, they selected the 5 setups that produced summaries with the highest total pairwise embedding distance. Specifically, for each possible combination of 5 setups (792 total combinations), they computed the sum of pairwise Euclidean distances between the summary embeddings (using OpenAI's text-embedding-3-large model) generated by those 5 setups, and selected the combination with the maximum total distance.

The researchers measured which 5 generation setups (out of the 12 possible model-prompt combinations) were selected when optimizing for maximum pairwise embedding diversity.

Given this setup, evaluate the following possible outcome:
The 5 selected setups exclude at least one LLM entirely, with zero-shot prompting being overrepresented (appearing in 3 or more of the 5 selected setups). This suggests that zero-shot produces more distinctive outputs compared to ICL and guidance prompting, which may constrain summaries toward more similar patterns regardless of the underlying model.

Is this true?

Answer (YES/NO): NO